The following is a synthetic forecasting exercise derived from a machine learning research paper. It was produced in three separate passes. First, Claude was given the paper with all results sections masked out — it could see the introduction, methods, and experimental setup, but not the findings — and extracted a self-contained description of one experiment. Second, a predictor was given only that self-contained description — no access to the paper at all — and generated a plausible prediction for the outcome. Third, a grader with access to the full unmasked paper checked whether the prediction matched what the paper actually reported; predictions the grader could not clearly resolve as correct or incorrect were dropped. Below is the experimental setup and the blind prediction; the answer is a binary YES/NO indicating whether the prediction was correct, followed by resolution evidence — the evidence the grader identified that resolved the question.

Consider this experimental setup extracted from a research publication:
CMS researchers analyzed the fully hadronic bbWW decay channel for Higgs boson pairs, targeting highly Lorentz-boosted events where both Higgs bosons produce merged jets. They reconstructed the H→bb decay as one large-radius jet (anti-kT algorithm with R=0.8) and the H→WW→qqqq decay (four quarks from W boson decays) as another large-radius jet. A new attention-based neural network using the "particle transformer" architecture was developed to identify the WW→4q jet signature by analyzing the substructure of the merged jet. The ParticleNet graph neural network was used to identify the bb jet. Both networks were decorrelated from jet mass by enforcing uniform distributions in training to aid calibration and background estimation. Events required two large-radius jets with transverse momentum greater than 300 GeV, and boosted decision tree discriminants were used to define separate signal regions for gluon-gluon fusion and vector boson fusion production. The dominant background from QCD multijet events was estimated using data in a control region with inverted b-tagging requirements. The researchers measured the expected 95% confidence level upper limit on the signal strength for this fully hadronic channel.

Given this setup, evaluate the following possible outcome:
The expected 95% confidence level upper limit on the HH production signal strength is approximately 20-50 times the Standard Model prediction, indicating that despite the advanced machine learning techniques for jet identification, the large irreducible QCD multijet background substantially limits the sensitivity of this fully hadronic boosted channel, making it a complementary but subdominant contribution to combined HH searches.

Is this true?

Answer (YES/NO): NO